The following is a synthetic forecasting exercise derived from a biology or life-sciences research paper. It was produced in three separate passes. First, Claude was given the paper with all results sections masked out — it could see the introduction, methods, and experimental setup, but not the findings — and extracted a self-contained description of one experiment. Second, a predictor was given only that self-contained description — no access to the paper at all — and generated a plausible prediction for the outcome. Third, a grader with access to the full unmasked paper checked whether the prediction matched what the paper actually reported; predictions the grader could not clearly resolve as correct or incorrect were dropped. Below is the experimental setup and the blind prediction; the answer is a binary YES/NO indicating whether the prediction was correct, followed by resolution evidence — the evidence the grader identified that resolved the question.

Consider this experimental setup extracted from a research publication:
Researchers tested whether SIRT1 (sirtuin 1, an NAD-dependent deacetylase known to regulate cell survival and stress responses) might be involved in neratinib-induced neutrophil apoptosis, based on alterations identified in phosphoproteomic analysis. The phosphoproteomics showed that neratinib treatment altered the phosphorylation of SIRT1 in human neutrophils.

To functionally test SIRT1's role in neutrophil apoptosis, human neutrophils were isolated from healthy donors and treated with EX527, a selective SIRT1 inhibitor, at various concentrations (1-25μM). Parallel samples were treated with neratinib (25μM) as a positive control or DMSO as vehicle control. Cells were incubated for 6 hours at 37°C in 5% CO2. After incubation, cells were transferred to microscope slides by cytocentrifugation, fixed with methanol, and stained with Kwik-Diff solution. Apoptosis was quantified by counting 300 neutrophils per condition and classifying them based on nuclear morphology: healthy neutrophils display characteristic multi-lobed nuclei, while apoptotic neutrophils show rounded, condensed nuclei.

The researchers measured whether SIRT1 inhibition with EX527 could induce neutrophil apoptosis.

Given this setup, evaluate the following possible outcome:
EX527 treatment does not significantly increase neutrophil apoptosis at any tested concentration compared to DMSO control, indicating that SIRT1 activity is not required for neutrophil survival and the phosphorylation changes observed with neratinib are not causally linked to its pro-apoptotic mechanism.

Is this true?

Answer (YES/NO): YES